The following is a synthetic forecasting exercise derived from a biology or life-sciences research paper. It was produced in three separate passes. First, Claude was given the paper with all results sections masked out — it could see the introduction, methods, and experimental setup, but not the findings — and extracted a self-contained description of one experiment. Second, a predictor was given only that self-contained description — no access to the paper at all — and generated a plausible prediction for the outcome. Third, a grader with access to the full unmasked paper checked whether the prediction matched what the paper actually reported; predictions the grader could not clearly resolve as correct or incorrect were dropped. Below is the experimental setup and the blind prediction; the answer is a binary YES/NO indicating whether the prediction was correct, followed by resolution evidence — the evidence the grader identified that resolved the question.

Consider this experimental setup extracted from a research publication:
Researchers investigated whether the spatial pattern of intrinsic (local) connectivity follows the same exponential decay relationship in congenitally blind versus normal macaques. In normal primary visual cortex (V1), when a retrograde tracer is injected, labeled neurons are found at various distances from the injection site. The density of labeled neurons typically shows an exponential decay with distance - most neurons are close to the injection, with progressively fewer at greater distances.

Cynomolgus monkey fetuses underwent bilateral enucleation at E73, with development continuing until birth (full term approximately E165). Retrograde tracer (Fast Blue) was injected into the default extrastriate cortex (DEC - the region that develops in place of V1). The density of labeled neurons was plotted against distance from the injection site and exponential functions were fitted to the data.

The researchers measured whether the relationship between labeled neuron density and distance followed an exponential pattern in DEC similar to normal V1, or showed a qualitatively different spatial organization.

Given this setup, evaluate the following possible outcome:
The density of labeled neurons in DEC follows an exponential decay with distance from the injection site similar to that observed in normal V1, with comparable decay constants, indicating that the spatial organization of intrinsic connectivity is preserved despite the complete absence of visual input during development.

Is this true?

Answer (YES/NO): NO